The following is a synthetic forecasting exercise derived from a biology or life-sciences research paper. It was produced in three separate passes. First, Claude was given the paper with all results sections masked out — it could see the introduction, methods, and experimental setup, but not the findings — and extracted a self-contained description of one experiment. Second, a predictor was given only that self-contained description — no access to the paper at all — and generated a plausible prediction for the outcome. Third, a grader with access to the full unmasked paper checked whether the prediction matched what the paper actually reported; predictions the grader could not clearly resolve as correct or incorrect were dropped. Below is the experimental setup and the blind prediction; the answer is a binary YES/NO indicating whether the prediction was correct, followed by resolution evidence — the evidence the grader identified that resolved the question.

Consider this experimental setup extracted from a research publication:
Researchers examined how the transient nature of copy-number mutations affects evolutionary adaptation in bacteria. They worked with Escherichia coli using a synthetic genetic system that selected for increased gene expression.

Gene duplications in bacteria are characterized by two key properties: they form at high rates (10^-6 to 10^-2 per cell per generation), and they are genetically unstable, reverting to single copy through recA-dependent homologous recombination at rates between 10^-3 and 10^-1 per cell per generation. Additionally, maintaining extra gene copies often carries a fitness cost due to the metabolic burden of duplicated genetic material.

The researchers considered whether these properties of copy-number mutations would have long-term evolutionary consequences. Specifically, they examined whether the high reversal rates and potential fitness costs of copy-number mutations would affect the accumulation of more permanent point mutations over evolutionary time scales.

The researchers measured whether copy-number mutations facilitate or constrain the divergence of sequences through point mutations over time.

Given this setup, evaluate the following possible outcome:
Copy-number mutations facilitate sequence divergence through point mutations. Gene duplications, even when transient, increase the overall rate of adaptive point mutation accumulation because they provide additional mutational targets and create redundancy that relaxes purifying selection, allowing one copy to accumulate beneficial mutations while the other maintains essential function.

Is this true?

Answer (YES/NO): NO